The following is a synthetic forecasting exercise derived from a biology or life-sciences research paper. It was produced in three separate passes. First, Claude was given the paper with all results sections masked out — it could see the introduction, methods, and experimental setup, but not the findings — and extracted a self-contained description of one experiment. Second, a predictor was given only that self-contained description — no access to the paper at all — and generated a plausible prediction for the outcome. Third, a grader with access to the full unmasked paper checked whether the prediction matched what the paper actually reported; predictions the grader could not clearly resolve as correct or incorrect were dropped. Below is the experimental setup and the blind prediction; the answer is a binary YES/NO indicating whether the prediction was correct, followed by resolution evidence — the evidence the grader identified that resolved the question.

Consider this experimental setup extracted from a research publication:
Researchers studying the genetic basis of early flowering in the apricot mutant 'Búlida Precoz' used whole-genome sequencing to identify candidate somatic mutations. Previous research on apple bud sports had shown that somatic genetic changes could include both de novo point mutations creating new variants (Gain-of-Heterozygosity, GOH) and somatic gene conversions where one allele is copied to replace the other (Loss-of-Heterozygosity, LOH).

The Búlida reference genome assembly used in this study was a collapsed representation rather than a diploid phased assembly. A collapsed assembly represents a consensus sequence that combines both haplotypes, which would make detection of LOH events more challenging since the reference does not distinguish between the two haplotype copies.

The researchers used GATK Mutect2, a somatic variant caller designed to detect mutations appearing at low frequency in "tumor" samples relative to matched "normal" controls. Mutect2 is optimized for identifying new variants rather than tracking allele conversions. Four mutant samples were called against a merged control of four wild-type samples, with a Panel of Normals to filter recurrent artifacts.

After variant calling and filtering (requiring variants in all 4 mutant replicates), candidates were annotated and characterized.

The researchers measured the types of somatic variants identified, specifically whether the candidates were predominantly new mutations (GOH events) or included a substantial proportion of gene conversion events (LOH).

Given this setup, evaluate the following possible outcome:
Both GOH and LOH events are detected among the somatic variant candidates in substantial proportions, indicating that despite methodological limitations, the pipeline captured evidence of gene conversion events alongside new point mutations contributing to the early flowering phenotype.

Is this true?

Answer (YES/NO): NO